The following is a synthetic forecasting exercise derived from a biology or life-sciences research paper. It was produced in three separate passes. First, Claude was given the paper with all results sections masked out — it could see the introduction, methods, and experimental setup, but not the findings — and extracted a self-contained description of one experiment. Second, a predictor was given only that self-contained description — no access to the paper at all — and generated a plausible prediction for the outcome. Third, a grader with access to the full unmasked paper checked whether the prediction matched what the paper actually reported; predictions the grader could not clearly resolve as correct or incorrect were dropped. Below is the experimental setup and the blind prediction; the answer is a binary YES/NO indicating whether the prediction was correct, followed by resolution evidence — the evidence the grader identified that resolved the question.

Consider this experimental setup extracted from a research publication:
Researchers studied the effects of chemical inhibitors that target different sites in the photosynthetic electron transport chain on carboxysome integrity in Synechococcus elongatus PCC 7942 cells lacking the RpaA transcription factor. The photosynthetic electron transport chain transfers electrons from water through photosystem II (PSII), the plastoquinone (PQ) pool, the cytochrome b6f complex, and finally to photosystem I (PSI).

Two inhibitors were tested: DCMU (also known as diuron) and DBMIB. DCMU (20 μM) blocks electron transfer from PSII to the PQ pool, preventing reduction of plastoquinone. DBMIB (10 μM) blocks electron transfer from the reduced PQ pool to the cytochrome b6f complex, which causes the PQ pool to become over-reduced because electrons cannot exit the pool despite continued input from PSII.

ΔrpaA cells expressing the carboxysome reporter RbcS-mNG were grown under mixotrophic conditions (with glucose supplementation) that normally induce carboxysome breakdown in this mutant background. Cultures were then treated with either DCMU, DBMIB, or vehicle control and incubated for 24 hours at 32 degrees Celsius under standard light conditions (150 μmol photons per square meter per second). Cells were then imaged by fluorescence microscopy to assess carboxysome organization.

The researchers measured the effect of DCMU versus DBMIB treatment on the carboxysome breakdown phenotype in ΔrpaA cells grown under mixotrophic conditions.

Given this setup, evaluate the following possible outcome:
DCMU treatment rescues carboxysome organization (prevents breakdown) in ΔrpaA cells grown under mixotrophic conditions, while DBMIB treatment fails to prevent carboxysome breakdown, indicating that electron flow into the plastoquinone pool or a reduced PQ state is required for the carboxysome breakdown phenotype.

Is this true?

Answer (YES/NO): YES